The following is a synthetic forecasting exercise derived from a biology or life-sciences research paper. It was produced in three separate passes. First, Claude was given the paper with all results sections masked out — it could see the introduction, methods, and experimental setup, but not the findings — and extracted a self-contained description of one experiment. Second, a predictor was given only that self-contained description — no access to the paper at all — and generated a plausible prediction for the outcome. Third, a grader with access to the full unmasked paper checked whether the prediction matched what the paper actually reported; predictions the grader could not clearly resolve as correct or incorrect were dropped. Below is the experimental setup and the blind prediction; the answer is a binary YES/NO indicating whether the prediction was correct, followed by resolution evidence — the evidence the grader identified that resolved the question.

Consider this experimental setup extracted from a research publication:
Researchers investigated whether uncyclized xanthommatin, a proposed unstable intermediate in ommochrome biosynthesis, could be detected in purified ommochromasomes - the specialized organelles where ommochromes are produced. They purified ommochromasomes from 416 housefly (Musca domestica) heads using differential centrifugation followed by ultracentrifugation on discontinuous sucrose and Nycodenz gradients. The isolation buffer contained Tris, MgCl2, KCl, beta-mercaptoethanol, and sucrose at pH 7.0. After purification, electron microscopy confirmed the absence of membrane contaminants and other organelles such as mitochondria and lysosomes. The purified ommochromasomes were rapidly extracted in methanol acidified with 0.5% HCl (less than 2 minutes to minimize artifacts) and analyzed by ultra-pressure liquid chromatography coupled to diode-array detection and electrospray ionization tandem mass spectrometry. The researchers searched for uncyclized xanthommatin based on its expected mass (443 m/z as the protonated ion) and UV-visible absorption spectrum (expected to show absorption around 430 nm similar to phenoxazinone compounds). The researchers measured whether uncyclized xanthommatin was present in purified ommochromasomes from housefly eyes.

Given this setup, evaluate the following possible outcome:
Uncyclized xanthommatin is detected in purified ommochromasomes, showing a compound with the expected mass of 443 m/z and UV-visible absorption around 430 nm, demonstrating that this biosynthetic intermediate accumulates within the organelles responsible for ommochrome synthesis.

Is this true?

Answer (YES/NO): YES